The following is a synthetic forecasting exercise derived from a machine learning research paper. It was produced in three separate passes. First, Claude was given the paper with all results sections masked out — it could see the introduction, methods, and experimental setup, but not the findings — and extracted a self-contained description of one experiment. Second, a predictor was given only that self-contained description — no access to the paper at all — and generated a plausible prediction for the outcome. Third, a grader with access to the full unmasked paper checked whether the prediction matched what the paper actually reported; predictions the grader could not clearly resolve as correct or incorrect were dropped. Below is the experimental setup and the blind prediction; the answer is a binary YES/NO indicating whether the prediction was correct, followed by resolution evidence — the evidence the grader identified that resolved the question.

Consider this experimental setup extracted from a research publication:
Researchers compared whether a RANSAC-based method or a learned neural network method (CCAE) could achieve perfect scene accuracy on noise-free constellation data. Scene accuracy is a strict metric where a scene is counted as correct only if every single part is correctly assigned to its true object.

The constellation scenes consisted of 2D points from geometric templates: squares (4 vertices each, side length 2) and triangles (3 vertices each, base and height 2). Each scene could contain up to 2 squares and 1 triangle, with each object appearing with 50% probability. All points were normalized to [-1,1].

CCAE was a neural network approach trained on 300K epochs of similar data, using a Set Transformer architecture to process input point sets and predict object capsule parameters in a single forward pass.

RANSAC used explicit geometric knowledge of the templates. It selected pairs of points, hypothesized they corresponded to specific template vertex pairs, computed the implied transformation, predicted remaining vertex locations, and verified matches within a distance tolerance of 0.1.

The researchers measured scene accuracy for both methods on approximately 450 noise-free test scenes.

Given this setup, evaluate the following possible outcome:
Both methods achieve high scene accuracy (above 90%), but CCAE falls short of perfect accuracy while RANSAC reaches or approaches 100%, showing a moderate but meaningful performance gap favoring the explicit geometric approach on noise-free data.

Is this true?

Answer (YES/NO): NO